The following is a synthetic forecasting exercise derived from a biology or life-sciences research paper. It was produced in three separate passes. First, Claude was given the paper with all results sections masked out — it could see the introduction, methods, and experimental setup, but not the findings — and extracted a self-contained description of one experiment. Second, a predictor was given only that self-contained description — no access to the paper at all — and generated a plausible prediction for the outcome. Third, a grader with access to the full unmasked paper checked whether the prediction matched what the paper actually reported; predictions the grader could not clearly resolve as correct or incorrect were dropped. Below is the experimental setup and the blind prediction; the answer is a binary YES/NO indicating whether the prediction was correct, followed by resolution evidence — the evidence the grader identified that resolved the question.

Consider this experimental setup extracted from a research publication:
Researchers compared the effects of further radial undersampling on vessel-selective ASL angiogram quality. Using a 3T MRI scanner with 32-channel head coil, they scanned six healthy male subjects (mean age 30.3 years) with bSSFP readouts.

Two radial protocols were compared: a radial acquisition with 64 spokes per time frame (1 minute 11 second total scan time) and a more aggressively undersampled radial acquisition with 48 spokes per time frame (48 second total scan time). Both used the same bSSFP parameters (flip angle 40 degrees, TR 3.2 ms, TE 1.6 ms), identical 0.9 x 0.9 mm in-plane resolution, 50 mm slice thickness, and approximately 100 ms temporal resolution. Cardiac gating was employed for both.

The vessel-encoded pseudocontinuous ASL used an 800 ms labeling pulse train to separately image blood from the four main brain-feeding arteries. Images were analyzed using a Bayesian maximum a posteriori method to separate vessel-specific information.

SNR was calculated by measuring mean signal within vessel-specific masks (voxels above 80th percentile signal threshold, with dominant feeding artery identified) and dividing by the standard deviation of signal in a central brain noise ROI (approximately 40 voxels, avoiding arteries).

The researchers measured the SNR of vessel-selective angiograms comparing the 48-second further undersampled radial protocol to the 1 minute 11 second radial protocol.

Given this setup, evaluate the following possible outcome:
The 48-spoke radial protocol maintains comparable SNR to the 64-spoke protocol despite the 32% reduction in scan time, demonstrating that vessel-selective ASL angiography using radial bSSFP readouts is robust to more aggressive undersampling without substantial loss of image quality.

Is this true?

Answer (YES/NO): NO